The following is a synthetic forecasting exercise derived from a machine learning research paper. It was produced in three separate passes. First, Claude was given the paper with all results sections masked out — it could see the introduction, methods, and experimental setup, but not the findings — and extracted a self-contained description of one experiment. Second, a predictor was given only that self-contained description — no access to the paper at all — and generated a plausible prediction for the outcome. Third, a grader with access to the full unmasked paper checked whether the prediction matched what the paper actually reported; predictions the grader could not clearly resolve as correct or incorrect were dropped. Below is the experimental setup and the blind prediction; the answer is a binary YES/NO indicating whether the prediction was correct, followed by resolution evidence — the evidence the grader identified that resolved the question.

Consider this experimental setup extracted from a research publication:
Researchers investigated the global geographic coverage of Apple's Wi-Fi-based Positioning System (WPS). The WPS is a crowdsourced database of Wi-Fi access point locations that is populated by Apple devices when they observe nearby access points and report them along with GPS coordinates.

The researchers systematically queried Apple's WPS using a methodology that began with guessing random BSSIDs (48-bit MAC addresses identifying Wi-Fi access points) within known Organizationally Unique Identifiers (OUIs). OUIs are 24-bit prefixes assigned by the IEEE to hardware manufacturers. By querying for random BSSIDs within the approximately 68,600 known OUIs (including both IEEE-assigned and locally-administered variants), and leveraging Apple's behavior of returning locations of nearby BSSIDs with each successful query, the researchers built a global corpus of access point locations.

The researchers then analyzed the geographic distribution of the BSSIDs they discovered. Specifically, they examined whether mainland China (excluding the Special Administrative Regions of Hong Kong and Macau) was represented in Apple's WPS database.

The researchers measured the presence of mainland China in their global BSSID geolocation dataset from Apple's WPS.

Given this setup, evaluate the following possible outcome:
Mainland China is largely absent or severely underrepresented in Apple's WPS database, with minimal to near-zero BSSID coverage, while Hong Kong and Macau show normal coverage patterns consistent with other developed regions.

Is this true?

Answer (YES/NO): YES